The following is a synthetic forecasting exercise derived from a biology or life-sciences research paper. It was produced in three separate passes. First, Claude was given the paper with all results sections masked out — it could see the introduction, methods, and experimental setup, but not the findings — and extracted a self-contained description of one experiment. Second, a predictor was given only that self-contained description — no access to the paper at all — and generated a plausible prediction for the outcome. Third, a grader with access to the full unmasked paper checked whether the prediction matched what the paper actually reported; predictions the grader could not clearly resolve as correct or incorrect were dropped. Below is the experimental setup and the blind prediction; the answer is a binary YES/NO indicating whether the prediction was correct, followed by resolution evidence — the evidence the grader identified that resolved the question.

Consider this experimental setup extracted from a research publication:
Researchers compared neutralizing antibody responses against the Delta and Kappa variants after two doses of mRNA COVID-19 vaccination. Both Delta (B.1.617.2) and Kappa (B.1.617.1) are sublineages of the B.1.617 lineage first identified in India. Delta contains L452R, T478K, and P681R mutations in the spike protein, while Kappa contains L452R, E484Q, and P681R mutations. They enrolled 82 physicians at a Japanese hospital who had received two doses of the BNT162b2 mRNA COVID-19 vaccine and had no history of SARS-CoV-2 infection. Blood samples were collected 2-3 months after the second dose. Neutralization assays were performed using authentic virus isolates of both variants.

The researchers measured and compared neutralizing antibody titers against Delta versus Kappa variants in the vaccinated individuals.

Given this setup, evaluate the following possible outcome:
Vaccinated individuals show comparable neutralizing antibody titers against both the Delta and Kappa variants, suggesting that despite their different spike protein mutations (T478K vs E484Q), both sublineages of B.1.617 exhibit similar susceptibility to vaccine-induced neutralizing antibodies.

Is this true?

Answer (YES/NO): NO